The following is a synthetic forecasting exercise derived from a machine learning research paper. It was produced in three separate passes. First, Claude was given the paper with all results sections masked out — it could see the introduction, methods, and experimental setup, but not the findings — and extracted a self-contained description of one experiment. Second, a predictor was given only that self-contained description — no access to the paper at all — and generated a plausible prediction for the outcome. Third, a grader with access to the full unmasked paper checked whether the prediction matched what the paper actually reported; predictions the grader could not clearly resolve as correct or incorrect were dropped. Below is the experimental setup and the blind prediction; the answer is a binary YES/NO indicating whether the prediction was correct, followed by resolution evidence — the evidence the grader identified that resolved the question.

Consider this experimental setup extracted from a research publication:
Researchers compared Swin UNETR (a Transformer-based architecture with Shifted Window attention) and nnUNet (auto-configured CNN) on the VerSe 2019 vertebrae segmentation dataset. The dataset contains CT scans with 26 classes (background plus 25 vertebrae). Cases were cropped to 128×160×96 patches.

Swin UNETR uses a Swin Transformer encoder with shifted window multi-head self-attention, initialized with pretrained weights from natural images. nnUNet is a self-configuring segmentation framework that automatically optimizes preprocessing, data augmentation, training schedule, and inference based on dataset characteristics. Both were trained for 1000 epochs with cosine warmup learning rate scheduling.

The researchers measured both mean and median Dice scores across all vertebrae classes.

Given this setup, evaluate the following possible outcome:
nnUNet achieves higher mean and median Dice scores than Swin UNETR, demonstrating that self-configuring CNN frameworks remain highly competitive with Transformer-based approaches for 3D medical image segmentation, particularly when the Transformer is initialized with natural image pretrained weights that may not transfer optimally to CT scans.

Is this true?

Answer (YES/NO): YES